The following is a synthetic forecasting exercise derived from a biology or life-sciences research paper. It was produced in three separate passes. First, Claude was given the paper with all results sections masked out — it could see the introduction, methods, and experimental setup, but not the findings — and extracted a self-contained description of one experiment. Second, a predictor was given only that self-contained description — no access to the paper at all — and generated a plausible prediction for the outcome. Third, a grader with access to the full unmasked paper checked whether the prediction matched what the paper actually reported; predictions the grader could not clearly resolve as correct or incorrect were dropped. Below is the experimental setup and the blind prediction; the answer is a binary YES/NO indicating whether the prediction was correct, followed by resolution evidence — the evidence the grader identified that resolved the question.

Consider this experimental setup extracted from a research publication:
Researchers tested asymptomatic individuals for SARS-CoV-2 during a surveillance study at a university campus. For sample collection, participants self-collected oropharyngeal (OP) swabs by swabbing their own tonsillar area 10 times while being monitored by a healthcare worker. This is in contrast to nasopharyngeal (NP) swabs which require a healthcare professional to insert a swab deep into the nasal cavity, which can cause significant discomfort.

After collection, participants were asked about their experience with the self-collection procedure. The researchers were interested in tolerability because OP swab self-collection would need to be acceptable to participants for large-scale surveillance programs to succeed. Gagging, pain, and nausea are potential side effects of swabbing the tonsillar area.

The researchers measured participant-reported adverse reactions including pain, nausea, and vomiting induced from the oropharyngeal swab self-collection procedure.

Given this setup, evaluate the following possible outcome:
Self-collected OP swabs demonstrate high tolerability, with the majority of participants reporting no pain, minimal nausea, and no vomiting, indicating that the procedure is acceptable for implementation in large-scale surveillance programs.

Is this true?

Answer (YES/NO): NO